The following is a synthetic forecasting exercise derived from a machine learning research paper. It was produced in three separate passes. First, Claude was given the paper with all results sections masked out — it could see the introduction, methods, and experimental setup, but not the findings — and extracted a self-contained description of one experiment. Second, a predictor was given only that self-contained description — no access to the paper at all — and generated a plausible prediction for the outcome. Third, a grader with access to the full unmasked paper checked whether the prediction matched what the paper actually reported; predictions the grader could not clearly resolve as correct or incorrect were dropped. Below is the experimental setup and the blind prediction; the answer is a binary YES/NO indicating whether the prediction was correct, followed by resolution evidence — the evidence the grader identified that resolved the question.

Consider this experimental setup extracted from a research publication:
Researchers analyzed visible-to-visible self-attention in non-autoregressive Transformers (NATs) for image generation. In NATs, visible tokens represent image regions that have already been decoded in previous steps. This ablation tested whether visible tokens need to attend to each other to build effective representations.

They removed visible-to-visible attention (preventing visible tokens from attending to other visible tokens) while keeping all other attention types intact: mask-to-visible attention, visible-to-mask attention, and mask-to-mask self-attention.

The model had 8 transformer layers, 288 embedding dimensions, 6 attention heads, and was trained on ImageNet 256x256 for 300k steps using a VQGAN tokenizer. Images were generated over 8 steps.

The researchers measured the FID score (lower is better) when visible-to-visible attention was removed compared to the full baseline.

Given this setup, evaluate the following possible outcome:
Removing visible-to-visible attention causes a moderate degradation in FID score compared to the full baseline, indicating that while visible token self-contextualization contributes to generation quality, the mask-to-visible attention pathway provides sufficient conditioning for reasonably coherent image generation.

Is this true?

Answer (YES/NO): YES